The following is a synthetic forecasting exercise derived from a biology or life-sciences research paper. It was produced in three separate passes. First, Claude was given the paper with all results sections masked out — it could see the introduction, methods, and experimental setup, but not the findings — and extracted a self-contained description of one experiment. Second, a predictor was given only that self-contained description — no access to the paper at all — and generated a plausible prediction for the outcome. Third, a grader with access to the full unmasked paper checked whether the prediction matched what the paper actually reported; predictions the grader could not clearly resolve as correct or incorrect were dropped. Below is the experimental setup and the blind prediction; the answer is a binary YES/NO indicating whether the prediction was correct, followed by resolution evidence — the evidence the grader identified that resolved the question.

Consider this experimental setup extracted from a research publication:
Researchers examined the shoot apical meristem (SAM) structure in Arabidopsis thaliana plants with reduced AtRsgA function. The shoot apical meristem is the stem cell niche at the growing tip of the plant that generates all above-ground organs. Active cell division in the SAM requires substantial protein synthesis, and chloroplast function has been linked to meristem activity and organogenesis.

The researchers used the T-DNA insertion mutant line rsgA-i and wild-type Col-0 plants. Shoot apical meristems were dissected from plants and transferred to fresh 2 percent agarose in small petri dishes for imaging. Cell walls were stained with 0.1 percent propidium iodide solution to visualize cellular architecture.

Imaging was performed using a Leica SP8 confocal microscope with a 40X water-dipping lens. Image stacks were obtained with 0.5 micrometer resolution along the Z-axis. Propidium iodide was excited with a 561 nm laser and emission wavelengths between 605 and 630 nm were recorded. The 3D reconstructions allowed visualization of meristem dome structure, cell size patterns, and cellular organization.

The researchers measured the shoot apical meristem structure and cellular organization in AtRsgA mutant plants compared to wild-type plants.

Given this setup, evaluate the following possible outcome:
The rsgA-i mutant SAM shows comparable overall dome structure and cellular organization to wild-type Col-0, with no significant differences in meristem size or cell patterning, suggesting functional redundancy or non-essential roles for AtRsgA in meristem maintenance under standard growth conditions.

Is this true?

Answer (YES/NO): NO